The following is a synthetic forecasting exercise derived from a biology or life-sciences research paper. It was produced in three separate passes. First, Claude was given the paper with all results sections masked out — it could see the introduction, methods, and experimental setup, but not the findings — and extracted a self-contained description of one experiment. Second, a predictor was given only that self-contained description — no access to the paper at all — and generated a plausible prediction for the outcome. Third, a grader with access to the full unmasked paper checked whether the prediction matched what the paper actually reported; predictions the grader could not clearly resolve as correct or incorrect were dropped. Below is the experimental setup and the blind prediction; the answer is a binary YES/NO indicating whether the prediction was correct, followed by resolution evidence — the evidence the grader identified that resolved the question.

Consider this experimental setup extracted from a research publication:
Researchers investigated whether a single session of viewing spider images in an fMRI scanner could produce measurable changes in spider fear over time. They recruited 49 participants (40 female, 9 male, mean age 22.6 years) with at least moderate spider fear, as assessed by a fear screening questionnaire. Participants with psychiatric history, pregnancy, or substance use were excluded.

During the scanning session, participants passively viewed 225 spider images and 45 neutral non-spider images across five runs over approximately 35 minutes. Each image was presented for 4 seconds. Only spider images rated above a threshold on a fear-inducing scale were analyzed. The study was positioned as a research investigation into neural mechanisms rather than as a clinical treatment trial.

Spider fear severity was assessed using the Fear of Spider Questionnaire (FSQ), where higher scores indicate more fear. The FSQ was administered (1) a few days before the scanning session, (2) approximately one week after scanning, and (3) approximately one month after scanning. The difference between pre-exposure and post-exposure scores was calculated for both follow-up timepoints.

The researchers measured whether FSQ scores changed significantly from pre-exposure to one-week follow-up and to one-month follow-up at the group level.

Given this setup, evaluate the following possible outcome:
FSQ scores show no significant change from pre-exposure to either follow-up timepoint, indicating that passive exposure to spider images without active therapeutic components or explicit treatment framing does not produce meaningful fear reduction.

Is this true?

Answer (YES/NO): NO